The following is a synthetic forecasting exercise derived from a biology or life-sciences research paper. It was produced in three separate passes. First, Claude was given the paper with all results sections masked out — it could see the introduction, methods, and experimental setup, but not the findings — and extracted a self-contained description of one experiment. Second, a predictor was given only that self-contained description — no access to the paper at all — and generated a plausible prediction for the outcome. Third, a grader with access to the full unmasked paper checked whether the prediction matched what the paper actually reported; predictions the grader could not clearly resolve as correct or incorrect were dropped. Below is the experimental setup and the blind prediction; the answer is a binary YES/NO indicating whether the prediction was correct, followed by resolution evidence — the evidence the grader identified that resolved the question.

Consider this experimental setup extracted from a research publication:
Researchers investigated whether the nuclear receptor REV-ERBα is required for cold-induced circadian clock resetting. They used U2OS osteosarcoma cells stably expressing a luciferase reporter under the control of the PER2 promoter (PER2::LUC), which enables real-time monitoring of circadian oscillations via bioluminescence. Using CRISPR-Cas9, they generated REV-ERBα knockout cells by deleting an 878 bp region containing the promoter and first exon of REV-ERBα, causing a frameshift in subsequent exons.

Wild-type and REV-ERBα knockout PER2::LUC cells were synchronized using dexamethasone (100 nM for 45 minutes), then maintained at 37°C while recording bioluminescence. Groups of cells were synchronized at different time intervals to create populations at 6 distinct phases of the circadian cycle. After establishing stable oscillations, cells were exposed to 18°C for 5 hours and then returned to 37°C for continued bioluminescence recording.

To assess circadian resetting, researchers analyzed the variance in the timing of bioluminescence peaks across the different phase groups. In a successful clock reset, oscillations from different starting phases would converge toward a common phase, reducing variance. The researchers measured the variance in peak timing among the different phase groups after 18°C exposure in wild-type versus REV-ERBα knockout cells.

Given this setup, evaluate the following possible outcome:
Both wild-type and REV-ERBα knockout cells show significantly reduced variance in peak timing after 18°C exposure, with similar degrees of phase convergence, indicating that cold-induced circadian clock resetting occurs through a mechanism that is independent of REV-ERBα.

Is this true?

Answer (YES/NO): NO